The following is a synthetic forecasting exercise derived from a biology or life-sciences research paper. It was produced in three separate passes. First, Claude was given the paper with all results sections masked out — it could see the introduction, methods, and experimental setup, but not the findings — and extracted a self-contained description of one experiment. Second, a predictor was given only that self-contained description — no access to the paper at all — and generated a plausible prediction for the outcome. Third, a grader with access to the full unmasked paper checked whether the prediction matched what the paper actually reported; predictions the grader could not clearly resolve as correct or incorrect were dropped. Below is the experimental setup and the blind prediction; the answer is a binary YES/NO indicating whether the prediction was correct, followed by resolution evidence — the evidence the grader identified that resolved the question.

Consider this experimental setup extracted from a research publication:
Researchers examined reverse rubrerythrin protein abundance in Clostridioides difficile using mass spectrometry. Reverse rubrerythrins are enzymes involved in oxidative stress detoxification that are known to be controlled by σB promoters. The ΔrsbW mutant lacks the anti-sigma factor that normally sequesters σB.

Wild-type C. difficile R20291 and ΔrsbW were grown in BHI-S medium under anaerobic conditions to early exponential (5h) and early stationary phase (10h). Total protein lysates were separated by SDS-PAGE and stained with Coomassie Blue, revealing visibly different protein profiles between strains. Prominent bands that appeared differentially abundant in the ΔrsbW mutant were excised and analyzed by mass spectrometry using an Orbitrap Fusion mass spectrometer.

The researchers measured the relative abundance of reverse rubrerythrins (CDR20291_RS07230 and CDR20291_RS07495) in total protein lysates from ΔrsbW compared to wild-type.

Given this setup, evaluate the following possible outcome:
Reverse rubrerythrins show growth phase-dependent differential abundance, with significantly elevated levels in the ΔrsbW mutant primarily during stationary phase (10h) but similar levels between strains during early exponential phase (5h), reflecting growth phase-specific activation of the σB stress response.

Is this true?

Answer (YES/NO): NO